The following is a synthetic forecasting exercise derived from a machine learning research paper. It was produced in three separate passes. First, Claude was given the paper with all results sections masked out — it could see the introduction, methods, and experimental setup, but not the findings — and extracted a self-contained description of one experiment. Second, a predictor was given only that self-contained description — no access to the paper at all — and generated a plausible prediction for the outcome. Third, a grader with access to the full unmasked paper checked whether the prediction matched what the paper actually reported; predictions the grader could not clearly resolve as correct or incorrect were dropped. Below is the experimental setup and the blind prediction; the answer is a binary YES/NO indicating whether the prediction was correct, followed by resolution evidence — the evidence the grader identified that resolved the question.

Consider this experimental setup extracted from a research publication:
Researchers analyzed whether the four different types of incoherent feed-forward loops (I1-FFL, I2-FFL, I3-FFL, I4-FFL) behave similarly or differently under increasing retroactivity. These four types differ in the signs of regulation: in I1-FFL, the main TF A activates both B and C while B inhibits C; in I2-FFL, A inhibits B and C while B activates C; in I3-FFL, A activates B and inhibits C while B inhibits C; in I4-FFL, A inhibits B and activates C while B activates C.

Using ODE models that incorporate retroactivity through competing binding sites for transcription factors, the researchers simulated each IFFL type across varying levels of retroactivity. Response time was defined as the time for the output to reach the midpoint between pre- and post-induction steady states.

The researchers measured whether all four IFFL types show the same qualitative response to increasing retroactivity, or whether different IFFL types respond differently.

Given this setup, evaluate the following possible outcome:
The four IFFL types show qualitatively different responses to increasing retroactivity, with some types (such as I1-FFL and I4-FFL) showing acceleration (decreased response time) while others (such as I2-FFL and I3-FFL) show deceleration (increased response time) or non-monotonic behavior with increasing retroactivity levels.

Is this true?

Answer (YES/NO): NO